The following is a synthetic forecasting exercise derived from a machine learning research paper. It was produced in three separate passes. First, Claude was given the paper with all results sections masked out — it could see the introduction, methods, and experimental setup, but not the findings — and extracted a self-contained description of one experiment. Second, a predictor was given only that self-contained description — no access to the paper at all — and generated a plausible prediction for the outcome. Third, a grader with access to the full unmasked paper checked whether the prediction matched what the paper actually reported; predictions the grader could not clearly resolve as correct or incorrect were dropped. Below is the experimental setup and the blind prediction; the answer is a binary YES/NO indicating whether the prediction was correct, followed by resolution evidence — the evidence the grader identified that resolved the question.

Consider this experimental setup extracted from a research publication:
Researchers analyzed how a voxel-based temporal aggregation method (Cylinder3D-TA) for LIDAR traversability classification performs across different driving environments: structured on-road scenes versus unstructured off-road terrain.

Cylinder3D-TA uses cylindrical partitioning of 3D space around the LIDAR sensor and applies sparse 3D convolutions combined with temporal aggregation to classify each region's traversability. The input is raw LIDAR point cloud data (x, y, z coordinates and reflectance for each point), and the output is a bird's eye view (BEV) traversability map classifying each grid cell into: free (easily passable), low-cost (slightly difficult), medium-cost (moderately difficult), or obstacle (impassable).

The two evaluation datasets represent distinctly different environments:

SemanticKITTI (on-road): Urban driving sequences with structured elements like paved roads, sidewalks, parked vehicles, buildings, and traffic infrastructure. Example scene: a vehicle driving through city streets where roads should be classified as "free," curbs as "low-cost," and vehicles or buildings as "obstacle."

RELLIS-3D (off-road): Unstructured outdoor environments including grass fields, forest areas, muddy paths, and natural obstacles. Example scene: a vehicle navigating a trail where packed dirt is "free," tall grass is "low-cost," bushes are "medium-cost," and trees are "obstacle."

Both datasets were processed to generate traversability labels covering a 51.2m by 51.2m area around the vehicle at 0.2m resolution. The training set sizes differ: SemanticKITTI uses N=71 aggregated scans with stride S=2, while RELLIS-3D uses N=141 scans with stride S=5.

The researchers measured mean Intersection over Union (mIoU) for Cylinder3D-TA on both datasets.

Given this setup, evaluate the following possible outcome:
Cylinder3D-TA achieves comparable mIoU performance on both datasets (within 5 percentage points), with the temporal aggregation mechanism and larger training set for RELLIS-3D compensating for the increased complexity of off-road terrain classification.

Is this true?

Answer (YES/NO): NO